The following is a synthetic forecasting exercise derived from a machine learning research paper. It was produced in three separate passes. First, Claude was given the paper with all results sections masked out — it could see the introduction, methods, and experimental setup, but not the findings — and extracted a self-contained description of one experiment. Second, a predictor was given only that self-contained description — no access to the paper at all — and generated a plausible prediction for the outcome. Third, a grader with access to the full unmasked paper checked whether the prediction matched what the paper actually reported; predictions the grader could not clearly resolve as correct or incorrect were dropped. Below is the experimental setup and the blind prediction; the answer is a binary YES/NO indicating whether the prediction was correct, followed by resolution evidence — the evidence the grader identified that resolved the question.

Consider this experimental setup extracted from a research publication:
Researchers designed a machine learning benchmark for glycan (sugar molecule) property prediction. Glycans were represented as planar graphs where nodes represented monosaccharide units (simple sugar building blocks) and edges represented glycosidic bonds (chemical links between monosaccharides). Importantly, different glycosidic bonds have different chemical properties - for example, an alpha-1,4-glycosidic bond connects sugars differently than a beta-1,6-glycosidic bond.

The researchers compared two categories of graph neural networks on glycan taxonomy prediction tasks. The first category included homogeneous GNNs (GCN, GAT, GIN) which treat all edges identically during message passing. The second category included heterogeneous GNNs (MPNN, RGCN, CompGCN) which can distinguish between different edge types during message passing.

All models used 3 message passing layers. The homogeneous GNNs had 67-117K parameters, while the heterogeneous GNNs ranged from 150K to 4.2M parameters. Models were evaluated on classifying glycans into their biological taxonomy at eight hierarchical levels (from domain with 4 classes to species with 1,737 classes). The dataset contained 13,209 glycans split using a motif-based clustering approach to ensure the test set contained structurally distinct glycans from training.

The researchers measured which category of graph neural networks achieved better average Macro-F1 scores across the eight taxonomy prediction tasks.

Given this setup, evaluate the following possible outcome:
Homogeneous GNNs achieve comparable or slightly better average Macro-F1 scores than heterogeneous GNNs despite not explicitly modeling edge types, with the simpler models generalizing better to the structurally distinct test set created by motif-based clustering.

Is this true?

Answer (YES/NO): NO